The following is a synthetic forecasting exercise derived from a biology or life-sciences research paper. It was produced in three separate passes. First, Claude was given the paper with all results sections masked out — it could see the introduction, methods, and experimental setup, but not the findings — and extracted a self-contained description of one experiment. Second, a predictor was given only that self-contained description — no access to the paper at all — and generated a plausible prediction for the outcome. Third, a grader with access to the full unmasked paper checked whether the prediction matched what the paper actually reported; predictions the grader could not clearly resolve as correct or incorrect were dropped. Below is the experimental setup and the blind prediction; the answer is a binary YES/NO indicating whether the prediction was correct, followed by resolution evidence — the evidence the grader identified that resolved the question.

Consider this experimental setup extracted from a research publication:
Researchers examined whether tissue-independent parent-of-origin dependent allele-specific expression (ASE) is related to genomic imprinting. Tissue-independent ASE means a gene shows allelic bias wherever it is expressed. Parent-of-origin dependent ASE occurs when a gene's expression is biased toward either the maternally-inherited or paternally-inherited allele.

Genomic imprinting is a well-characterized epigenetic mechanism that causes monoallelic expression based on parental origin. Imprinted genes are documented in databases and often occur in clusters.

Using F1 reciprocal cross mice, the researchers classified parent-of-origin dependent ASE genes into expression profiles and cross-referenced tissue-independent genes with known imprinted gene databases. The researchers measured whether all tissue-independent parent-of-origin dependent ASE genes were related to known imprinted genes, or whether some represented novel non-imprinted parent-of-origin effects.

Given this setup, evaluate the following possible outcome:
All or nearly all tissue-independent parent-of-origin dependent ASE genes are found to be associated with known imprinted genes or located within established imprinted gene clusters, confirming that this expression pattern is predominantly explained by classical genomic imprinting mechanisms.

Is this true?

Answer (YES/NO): YES